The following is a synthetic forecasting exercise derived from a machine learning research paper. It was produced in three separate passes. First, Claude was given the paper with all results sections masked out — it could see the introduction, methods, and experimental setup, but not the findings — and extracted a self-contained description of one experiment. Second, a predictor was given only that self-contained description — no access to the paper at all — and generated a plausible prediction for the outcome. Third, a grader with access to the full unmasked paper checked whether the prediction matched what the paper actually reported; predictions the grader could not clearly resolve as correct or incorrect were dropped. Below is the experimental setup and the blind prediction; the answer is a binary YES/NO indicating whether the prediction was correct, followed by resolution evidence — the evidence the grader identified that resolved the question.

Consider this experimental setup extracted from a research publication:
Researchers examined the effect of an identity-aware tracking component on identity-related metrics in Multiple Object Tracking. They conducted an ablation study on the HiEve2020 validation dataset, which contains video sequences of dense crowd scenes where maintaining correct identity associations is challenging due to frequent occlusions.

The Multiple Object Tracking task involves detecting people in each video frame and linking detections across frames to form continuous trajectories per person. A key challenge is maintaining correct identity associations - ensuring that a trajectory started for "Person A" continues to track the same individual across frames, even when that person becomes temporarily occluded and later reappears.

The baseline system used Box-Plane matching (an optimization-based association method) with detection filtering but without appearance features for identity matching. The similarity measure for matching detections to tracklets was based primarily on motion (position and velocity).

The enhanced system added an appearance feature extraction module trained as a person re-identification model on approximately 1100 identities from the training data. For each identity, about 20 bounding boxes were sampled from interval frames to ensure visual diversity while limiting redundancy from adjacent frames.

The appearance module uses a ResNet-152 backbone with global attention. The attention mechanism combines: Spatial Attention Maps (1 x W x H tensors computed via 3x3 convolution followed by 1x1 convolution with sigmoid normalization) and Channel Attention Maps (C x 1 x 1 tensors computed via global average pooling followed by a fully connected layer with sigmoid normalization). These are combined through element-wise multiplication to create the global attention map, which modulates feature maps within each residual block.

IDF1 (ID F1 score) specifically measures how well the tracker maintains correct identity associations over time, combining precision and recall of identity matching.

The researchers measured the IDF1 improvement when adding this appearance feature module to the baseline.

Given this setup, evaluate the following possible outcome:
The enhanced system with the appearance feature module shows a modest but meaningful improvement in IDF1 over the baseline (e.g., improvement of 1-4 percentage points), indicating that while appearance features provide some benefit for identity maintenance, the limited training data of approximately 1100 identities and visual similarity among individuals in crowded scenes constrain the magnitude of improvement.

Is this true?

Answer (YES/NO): NO